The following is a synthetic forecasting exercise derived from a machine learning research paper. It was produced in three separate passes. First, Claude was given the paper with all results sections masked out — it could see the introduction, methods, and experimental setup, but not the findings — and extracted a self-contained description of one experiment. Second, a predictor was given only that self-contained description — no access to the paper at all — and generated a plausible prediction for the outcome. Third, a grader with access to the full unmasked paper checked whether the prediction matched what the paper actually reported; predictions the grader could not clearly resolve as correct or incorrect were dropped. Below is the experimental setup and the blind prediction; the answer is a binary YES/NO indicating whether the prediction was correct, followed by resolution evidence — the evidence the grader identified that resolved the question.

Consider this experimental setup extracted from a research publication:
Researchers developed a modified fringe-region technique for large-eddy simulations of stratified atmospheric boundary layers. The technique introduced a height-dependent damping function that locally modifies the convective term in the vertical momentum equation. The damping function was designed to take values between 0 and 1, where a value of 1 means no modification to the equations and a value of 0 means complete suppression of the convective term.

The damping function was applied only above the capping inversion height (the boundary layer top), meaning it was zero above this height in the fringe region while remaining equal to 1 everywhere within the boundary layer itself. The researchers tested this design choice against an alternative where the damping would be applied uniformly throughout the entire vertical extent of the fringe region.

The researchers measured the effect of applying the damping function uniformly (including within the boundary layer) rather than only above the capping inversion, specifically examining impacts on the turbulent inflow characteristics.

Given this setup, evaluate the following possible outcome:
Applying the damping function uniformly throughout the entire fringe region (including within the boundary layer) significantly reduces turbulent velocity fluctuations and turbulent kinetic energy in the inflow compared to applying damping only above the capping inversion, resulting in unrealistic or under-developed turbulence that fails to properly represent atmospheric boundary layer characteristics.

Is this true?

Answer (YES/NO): YES